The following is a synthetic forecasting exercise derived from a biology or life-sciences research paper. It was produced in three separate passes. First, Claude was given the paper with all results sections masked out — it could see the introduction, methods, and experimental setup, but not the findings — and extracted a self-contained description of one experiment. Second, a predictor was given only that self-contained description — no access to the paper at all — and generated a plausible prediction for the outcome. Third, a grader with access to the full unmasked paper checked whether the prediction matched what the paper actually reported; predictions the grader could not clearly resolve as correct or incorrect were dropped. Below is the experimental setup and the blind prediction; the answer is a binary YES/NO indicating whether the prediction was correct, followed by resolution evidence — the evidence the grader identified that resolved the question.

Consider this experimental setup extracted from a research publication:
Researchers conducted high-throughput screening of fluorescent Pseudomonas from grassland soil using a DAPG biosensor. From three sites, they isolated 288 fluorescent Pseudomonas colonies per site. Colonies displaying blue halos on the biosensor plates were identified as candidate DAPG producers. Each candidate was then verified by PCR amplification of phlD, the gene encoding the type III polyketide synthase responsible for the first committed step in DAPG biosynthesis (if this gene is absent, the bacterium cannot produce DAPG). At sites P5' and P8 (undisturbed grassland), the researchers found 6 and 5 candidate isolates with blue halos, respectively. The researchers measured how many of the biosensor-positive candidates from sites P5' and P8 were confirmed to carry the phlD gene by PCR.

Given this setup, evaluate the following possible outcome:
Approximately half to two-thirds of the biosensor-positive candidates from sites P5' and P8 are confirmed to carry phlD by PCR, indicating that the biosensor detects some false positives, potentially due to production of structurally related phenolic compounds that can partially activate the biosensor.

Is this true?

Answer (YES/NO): NO